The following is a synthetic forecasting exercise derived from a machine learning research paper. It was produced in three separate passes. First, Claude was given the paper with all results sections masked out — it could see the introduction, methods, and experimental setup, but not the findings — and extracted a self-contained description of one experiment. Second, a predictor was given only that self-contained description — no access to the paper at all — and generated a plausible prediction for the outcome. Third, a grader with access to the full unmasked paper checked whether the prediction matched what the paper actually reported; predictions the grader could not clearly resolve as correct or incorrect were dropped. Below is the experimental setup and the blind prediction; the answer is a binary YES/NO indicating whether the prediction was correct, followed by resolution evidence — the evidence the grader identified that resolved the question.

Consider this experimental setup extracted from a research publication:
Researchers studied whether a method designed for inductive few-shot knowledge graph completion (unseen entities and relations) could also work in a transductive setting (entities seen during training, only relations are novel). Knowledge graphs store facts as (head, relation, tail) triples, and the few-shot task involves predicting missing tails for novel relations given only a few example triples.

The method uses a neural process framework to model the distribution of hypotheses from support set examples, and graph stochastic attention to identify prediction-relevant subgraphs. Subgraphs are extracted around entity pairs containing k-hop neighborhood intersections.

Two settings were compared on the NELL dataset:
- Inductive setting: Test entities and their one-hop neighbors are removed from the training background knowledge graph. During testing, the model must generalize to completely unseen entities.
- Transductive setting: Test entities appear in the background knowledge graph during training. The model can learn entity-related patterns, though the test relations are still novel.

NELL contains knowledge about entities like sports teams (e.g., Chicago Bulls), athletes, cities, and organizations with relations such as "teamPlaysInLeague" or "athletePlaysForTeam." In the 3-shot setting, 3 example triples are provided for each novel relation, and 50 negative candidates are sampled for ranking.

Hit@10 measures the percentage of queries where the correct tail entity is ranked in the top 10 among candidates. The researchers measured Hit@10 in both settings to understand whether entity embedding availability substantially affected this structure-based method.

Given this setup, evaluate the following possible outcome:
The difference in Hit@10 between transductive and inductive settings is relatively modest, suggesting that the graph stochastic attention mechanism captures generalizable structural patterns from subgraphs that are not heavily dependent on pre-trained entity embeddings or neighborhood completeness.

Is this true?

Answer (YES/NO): YES